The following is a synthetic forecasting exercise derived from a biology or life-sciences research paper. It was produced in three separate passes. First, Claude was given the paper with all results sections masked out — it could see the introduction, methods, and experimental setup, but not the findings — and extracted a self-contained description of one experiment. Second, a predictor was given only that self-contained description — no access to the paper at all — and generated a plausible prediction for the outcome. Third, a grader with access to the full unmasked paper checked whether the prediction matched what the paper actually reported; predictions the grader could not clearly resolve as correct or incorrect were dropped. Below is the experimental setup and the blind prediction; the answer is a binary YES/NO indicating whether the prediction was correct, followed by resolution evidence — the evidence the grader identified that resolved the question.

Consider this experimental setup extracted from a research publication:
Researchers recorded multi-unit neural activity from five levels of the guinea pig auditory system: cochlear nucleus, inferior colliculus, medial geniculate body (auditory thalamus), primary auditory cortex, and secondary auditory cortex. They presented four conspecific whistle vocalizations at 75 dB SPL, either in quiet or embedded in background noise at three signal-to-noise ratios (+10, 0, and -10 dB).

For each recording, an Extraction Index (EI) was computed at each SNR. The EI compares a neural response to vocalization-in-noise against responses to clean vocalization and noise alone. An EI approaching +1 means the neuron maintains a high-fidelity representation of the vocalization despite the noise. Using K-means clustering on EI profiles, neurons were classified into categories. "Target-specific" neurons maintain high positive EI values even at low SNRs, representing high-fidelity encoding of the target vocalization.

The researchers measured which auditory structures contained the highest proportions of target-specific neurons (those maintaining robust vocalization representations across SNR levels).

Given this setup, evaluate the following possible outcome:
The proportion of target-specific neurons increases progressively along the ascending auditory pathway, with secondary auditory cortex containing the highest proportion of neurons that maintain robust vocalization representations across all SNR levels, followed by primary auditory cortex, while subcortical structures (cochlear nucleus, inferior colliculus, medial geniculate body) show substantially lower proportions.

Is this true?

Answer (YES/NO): NO